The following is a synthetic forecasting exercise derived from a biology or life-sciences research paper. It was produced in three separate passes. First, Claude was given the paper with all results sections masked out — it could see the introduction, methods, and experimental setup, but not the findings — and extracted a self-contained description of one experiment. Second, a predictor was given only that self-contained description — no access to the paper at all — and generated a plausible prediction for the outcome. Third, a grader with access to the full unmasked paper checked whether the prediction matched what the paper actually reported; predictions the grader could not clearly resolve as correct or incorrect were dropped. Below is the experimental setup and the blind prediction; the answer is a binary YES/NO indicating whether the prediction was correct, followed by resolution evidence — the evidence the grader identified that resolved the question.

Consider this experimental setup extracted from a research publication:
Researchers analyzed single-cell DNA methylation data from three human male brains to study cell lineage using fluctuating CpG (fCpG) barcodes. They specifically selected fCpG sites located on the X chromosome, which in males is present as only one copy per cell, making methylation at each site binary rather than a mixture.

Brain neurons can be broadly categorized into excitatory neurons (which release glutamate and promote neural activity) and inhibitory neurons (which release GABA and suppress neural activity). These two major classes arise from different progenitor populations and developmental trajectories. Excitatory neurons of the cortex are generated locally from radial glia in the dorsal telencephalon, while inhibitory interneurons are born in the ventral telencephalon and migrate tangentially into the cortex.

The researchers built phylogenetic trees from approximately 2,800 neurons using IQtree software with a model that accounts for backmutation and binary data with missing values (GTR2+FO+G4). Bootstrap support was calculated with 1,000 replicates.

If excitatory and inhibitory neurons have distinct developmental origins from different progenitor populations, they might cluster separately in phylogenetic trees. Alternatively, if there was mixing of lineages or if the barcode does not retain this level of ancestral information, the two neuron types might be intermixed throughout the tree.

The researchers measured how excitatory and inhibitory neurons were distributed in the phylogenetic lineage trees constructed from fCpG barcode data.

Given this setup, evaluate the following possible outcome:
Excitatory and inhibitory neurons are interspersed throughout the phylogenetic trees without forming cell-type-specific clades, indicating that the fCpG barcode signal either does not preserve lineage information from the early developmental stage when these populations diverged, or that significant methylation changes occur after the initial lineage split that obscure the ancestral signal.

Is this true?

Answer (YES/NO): NO